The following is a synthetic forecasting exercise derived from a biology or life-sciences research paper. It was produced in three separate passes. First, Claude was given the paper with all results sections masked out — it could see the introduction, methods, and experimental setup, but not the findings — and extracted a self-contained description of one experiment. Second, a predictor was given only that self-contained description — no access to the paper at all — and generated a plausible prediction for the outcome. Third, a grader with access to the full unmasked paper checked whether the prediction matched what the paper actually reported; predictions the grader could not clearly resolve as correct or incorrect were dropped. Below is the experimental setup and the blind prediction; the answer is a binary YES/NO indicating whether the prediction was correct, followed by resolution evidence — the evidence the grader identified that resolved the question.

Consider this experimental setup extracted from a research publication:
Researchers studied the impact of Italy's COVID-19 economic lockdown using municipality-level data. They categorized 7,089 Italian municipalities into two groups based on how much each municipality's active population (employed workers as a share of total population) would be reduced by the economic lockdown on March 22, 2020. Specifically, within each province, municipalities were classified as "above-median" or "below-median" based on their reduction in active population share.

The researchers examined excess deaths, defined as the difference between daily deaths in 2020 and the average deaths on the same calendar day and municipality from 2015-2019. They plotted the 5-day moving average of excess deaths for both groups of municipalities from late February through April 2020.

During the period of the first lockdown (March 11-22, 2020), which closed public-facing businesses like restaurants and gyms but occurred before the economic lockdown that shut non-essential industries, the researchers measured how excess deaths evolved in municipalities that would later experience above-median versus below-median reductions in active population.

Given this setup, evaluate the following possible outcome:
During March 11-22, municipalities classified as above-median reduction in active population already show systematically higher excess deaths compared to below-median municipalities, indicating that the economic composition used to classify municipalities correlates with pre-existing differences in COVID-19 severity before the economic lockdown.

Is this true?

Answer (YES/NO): YES